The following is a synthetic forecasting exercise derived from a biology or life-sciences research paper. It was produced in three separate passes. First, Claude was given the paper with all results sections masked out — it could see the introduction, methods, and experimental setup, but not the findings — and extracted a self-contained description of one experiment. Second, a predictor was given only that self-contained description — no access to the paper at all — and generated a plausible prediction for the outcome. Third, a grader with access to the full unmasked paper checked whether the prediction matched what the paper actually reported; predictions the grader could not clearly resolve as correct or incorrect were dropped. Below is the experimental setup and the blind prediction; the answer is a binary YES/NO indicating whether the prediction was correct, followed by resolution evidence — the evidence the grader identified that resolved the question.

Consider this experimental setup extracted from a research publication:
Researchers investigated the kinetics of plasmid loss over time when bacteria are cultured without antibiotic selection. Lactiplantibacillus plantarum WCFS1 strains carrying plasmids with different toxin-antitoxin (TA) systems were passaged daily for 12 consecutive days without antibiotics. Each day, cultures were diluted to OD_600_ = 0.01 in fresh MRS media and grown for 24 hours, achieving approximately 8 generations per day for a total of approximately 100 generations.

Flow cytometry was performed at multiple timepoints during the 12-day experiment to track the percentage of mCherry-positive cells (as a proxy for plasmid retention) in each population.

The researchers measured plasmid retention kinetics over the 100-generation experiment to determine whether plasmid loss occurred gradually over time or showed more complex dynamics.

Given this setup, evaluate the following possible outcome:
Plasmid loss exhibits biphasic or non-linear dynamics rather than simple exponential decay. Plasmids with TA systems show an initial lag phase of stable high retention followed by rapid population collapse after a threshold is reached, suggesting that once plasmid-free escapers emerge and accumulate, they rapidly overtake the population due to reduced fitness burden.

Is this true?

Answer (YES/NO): NO